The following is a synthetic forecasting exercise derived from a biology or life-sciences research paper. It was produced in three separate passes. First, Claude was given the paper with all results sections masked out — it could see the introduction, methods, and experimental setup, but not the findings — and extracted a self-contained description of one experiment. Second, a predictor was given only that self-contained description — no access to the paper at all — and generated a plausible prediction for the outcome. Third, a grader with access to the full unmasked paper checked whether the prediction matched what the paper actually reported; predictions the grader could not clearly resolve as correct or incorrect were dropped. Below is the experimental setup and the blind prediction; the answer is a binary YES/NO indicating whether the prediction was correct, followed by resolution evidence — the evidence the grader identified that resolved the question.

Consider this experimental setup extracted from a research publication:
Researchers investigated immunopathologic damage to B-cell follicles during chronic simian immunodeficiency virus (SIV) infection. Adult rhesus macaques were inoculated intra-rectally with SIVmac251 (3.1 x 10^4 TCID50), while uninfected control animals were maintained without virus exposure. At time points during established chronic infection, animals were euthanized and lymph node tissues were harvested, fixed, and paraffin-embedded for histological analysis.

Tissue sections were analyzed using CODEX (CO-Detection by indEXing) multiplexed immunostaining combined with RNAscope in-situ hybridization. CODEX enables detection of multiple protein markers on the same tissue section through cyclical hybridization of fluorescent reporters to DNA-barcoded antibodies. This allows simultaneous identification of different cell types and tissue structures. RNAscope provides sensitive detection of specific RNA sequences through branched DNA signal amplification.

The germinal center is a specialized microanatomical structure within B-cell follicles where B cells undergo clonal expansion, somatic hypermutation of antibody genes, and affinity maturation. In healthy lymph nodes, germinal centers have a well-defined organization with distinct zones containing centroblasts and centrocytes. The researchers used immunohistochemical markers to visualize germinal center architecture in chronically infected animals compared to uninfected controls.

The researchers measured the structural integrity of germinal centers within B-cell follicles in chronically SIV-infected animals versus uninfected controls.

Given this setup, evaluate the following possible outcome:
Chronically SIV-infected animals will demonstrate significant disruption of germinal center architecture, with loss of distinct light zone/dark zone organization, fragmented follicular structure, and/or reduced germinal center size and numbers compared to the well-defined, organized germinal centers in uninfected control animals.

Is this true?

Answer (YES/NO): NO